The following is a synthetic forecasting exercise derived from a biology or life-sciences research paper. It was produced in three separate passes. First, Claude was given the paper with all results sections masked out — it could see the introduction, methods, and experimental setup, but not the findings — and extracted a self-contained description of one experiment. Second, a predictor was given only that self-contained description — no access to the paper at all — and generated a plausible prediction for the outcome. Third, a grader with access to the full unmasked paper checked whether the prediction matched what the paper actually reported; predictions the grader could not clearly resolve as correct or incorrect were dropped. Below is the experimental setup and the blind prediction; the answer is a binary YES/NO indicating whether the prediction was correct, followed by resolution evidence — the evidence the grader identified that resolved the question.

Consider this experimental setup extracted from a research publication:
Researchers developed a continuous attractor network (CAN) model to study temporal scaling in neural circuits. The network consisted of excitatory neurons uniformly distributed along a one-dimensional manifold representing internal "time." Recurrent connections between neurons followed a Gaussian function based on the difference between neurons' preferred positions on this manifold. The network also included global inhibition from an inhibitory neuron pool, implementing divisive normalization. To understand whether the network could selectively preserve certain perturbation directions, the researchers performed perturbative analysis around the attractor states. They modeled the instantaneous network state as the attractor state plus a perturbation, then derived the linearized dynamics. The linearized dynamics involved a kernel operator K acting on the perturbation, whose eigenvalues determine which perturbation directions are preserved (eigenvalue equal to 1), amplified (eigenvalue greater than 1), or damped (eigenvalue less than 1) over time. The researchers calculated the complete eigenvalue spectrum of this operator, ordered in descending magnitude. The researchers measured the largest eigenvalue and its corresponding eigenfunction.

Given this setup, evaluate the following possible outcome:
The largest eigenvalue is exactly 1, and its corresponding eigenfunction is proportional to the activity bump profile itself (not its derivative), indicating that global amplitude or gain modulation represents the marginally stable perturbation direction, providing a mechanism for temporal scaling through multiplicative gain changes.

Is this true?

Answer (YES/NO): NO